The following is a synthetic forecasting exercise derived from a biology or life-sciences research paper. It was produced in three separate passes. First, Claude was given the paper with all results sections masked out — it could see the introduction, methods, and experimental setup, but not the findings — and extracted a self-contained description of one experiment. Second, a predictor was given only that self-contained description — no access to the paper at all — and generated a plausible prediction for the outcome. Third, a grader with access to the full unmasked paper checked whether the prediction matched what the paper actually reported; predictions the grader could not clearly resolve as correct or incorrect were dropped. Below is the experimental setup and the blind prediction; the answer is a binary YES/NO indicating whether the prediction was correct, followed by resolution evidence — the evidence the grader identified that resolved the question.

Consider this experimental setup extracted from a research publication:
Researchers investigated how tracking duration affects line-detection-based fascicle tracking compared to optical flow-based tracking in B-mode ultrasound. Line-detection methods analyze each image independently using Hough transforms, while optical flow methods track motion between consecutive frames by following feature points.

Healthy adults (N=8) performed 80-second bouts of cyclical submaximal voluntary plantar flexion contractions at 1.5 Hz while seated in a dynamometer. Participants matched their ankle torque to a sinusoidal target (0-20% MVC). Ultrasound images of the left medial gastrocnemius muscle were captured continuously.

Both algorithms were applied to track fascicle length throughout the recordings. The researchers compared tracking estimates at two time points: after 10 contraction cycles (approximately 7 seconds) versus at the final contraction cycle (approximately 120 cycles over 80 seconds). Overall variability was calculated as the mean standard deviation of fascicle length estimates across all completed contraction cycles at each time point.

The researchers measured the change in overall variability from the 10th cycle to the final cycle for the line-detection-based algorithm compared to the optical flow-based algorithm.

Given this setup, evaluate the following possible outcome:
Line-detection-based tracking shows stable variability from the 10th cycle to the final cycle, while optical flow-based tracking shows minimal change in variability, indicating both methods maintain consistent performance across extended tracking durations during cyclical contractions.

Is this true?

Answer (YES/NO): NO